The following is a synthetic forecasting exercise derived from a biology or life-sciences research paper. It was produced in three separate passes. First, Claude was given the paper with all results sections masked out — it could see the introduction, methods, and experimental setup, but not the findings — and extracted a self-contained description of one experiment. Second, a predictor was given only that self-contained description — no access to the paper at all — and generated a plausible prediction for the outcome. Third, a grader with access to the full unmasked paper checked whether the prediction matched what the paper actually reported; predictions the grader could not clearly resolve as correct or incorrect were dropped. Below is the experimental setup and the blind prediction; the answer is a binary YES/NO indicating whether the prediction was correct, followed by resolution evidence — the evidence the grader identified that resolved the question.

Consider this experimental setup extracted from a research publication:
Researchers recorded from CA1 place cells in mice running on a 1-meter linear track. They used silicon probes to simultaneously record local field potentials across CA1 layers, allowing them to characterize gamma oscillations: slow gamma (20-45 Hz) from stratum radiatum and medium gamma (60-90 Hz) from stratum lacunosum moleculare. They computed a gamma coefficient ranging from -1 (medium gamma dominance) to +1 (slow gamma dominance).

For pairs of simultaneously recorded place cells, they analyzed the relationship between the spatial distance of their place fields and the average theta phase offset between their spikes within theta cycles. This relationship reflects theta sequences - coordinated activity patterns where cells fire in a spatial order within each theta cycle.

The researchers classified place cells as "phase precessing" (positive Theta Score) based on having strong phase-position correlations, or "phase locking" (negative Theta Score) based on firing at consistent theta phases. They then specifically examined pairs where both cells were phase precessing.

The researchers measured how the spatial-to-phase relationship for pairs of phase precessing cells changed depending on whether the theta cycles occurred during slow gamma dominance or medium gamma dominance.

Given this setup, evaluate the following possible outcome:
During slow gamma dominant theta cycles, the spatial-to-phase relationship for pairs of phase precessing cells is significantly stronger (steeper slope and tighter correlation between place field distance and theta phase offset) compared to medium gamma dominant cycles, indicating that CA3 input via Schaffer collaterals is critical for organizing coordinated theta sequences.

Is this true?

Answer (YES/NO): YES